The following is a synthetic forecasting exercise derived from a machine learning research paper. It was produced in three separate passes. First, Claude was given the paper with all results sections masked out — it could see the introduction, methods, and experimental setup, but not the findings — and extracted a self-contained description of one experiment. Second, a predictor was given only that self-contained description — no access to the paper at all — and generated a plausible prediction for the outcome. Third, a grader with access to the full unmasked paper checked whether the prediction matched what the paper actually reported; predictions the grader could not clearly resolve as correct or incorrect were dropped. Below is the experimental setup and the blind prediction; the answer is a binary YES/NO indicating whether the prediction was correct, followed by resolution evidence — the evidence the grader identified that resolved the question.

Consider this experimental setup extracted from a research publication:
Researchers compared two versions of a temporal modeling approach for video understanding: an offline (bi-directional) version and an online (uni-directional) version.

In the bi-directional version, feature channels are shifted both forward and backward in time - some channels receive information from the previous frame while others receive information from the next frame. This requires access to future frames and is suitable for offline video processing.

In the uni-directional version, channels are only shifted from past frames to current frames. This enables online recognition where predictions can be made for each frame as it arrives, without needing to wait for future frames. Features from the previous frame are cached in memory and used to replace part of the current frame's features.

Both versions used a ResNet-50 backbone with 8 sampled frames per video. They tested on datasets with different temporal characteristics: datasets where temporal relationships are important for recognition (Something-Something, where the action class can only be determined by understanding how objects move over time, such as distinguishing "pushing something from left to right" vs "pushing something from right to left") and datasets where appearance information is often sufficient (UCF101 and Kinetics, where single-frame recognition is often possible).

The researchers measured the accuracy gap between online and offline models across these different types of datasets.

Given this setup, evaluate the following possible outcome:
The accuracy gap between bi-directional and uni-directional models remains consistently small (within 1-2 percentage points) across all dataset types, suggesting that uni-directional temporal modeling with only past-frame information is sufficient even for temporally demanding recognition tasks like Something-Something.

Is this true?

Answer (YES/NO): NO